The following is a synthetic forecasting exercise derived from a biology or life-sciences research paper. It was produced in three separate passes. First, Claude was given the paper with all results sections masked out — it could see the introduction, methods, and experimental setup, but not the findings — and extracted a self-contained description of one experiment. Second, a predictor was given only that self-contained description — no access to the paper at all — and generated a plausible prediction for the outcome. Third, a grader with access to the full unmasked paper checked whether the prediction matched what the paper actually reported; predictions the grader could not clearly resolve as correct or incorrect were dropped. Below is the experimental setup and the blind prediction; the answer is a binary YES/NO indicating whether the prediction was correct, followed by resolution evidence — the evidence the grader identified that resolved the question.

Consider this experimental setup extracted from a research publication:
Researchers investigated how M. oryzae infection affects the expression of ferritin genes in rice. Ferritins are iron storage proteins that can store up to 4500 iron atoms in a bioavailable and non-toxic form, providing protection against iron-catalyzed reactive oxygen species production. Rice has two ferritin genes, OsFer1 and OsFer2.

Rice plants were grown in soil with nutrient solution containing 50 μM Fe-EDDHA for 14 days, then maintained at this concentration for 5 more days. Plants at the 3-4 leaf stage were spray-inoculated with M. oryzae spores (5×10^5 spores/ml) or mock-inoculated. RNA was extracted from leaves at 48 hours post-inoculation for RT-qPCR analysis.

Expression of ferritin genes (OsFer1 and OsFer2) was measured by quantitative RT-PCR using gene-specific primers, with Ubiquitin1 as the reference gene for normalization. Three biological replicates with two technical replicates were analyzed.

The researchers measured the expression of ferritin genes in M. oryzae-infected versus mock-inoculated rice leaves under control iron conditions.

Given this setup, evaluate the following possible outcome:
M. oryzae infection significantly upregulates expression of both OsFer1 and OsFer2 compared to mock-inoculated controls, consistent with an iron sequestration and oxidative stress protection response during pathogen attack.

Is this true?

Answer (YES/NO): NO